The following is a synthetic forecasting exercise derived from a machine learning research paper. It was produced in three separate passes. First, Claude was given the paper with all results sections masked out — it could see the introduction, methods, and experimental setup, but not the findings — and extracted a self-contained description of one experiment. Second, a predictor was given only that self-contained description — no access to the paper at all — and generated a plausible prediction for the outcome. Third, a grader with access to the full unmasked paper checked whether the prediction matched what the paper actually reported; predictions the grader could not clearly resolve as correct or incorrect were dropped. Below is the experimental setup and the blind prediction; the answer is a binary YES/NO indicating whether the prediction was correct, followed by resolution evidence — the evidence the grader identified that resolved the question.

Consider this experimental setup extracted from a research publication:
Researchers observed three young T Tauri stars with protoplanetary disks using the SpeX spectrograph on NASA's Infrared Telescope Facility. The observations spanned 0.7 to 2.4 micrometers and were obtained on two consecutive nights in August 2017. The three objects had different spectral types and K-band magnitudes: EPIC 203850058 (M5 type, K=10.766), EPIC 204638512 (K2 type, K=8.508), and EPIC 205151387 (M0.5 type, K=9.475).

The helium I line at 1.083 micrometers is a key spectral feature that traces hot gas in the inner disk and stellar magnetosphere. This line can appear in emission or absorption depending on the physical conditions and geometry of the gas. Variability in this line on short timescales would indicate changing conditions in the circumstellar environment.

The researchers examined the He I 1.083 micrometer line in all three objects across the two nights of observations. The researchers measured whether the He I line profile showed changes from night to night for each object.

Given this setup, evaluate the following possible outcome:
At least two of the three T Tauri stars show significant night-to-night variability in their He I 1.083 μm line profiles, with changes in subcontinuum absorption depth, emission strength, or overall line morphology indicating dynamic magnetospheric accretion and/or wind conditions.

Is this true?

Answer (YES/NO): YES